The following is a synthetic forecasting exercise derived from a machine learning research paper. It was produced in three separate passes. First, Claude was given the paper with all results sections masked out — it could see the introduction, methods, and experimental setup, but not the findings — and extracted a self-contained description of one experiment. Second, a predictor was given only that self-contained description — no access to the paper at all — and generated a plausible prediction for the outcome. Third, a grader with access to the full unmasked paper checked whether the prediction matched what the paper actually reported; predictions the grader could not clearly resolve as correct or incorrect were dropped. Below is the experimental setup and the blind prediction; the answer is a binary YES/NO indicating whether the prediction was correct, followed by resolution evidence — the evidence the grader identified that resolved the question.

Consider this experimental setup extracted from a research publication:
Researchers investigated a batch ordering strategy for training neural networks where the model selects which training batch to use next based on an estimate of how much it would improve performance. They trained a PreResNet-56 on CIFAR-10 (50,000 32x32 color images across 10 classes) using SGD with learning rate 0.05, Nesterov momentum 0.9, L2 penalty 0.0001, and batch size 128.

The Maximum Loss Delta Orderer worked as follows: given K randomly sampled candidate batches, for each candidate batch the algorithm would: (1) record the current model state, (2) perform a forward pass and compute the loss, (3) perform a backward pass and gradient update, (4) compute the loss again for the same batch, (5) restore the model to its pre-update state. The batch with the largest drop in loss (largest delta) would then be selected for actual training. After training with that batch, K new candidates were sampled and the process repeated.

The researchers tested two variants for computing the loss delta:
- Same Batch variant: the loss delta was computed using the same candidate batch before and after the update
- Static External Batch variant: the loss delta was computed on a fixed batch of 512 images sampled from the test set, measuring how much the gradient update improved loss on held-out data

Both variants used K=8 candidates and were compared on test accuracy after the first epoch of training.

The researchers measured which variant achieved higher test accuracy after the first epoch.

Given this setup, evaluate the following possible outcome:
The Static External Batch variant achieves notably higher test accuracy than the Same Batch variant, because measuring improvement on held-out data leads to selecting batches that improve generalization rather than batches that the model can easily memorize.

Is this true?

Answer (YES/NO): NO